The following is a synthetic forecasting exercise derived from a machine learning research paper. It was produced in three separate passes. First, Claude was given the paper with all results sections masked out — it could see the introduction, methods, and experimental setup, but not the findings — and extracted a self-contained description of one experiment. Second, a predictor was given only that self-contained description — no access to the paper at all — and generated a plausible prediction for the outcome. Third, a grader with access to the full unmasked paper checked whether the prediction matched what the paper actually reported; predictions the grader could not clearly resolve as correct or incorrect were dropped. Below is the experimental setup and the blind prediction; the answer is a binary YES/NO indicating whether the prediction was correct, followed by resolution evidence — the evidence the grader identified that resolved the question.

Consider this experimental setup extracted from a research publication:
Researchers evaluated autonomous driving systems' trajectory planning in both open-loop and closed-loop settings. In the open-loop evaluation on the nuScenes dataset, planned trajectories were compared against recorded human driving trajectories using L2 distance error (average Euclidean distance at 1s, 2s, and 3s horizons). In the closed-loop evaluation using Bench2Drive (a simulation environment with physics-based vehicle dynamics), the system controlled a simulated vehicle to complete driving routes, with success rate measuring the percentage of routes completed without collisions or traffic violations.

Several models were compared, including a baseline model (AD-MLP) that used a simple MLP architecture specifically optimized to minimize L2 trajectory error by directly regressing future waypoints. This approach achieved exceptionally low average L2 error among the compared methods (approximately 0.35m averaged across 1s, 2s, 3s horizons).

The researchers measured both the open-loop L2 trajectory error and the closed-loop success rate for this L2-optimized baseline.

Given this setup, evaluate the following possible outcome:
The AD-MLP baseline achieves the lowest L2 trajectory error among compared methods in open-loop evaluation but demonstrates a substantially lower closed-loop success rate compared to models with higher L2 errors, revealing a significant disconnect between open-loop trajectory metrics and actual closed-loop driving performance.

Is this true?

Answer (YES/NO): YES